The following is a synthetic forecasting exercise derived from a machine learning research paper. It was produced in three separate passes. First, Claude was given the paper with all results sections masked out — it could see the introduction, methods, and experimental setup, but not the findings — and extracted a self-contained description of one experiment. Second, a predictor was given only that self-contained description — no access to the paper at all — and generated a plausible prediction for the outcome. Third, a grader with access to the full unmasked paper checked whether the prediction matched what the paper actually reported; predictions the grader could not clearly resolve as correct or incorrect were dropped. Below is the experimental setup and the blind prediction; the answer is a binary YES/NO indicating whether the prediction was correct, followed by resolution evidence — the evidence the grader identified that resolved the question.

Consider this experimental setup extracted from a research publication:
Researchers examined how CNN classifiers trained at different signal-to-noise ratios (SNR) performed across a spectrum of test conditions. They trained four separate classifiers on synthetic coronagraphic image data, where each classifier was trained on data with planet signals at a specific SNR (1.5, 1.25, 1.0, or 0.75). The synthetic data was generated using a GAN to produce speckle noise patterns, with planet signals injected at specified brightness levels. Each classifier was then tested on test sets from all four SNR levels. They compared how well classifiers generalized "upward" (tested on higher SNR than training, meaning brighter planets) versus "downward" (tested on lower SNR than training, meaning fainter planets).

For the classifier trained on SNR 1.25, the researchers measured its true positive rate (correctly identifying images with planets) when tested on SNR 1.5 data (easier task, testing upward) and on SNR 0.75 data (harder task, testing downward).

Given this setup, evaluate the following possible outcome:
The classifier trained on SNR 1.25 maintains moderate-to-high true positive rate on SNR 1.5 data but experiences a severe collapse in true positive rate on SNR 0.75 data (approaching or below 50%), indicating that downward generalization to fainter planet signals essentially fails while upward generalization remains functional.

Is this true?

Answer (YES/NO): NO